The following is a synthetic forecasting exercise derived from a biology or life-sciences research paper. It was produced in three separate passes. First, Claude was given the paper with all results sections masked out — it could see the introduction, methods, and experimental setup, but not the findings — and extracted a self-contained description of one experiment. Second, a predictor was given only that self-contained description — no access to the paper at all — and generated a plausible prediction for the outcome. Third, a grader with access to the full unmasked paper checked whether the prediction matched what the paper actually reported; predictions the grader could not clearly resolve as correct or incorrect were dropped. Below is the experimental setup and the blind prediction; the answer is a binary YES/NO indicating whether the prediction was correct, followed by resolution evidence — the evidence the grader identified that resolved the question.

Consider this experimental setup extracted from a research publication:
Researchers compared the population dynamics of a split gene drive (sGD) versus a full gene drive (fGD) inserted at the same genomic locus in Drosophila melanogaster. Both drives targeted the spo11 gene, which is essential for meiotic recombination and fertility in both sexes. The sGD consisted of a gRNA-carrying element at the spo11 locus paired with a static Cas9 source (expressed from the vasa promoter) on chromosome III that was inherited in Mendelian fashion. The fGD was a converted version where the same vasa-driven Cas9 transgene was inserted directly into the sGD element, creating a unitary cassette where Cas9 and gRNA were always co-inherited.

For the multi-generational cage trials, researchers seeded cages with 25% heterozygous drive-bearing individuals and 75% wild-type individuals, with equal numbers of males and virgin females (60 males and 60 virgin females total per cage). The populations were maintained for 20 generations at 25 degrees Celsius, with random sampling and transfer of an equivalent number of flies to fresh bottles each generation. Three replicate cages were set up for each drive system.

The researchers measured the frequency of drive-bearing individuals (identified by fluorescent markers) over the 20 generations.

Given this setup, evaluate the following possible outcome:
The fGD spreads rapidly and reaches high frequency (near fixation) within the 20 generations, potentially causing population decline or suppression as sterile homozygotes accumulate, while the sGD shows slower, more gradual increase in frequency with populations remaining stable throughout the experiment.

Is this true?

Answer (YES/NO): NO